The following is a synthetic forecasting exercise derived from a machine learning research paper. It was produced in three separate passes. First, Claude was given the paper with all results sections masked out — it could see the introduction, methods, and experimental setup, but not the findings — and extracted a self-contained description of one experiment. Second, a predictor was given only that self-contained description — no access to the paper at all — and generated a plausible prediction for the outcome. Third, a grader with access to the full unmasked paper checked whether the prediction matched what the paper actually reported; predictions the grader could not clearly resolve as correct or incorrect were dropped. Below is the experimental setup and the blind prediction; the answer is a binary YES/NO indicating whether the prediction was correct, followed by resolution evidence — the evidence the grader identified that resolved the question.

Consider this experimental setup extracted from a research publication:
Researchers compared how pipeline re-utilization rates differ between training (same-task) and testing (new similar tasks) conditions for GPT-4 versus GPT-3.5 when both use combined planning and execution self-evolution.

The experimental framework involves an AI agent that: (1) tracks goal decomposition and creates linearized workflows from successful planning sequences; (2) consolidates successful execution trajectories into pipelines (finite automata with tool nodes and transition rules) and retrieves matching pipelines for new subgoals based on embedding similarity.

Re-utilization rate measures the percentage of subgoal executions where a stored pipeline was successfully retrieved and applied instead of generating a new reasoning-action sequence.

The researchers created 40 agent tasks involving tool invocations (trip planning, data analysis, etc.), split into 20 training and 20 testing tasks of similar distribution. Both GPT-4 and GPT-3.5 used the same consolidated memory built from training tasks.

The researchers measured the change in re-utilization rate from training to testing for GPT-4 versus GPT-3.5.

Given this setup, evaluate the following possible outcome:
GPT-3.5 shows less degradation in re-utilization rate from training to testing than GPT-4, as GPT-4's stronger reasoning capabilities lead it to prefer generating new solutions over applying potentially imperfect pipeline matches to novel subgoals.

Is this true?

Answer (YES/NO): NO